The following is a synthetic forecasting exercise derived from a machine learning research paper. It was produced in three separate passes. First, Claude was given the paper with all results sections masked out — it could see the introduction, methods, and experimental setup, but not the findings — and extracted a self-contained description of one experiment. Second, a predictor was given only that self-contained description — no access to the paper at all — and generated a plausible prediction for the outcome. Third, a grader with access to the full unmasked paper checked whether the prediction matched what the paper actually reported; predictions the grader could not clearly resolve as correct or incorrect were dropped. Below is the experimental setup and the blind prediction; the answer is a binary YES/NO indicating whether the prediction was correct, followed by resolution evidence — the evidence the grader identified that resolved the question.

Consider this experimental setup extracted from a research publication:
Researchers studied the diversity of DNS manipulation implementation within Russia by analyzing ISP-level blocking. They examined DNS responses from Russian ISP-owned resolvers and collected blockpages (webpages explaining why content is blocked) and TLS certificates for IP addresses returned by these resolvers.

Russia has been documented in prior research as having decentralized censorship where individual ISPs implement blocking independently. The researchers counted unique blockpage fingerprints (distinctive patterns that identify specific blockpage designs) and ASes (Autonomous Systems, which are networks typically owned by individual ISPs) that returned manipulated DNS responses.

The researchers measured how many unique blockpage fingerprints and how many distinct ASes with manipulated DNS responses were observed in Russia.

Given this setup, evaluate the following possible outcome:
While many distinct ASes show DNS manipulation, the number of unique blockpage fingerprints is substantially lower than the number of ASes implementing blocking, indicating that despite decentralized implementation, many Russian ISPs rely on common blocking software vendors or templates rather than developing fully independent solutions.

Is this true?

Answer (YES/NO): NO